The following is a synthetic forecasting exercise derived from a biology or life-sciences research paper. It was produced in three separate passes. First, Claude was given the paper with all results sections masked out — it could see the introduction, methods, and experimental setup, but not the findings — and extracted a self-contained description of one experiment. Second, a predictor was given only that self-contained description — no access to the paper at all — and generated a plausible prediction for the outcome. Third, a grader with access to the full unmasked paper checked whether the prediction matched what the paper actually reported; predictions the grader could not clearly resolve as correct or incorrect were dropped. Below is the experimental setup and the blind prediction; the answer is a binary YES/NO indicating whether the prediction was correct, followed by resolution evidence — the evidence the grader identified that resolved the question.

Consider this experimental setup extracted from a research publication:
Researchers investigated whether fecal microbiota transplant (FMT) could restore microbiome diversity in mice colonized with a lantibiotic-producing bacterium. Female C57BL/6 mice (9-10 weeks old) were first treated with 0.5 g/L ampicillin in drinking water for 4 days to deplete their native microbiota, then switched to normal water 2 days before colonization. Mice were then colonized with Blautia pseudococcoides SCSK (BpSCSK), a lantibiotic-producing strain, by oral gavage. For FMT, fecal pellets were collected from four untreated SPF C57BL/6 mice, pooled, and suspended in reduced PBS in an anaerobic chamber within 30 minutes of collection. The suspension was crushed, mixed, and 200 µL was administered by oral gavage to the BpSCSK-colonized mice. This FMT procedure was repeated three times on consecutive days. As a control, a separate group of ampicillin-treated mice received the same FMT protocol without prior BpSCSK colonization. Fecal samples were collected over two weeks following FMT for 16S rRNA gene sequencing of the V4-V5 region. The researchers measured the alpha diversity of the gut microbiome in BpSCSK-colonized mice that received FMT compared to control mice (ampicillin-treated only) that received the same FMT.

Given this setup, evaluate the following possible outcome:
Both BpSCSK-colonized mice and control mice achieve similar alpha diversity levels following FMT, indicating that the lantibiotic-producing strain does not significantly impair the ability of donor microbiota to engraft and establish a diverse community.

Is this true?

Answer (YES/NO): NO